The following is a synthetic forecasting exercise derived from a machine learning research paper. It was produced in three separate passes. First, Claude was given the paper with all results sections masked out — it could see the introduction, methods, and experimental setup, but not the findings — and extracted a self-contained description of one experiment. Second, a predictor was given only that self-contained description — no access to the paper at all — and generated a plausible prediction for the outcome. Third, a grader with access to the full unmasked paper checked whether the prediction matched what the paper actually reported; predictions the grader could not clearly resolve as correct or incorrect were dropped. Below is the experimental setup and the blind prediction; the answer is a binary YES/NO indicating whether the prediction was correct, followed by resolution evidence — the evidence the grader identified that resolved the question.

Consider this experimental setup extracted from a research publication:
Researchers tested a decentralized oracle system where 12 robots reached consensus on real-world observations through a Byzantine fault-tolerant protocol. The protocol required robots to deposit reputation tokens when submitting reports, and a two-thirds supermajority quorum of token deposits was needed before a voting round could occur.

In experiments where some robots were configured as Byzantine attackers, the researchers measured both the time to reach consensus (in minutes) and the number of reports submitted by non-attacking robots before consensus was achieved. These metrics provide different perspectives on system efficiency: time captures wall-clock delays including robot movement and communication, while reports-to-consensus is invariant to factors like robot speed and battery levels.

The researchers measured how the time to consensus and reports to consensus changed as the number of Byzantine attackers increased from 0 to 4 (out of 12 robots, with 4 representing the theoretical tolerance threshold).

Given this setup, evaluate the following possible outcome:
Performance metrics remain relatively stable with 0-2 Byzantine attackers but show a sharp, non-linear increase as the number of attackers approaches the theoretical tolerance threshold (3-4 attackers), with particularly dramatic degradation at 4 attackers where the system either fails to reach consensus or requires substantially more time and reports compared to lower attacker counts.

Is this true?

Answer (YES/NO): YES